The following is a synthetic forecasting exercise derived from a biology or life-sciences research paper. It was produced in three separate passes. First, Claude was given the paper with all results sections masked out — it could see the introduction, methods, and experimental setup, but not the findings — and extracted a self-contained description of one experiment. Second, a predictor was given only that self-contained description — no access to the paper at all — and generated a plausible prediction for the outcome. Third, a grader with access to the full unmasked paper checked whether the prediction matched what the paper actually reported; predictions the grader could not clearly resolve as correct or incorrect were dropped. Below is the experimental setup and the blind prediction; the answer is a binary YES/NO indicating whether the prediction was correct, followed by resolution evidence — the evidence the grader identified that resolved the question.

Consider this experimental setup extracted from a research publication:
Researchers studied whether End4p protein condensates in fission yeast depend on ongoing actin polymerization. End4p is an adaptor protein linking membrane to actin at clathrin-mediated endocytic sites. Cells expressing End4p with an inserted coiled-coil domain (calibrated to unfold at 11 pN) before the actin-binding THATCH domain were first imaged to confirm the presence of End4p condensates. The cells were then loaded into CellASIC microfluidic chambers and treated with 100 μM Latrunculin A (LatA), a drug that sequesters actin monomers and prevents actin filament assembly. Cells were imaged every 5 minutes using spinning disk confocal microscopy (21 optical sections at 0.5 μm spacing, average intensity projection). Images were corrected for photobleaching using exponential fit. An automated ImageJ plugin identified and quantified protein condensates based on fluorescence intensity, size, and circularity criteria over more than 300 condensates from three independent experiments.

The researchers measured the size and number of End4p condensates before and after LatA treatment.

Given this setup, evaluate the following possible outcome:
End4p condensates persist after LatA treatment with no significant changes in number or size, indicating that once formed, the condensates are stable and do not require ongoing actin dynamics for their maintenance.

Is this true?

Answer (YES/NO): NO